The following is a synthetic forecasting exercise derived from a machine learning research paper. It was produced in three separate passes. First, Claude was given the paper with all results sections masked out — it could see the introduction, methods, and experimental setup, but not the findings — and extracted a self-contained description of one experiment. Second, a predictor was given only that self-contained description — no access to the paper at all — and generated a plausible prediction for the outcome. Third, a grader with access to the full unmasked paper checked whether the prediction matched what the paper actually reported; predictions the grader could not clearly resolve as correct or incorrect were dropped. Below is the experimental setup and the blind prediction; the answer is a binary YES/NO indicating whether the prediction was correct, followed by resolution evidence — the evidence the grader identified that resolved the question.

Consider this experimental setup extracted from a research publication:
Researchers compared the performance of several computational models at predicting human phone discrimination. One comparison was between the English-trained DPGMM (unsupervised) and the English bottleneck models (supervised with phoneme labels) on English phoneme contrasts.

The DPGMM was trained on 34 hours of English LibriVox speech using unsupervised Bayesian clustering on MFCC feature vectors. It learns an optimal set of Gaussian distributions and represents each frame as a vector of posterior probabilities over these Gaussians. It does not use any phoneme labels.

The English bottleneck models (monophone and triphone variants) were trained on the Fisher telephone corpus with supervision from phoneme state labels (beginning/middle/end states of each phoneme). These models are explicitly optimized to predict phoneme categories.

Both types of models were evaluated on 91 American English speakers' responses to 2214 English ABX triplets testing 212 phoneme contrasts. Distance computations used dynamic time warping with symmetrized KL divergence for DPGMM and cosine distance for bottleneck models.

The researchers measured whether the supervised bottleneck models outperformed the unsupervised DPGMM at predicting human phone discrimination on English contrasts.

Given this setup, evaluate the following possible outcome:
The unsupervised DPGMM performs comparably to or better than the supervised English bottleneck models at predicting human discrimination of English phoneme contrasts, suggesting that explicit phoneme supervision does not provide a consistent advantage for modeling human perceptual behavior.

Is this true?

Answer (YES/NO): YES